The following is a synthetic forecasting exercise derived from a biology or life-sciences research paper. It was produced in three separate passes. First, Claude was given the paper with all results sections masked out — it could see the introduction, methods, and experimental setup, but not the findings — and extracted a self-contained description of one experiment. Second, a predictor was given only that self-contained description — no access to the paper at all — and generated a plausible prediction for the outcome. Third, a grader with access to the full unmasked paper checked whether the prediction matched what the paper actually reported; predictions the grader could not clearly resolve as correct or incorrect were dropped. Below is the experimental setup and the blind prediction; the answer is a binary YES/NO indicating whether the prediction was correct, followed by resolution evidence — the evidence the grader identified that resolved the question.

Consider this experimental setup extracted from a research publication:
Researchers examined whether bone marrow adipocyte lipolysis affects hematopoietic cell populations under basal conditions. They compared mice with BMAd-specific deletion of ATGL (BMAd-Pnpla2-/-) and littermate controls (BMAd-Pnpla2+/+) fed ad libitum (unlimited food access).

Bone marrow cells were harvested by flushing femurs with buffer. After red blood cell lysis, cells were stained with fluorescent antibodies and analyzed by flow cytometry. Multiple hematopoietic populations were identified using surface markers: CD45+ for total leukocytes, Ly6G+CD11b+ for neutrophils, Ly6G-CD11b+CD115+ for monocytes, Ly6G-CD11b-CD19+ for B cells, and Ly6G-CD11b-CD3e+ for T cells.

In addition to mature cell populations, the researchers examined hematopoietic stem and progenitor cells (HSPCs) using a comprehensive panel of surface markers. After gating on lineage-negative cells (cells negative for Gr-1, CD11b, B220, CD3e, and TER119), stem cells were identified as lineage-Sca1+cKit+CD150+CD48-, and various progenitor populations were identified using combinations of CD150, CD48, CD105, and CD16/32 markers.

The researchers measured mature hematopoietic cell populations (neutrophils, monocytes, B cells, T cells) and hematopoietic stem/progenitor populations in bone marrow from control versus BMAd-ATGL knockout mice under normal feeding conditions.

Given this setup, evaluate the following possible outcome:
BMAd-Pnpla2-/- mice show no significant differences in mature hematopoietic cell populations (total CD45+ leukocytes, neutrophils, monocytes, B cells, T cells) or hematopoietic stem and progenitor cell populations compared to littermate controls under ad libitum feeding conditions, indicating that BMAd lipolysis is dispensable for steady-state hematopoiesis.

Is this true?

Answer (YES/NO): NO